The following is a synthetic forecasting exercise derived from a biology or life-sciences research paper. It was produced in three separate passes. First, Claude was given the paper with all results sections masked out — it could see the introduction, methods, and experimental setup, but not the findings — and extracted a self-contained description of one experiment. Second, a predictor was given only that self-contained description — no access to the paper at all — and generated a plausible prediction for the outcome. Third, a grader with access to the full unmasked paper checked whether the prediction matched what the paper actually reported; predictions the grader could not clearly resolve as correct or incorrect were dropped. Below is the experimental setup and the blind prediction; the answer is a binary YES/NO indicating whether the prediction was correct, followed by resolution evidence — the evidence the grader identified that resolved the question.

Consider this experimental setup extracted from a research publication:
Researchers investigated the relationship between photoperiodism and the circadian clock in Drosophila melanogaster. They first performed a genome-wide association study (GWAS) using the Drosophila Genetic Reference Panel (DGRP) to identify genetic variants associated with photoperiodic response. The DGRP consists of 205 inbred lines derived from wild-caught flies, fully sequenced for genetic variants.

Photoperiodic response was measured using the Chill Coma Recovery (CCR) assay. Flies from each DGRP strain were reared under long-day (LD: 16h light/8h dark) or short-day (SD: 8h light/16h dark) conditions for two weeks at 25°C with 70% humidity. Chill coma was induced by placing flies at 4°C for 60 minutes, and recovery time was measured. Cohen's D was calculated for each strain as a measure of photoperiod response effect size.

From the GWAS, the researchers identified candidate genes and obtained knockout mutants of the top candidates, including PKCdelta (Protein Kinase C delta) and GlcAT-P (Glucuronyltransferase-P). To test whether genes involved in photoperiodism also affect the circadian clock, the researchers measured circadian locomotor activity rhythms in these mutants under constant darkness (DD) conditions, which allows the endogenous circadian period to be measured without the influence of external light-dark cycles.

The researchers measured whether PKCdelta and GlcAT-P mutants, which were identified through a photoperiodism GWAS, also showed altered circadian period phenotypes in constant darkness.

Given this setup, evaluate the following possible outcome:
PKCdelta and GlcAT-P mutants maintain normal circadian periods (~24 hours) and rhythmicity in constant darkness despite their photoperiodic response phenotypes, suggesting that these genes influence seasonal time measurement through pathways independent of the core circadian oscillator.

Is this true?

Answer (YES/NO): NO